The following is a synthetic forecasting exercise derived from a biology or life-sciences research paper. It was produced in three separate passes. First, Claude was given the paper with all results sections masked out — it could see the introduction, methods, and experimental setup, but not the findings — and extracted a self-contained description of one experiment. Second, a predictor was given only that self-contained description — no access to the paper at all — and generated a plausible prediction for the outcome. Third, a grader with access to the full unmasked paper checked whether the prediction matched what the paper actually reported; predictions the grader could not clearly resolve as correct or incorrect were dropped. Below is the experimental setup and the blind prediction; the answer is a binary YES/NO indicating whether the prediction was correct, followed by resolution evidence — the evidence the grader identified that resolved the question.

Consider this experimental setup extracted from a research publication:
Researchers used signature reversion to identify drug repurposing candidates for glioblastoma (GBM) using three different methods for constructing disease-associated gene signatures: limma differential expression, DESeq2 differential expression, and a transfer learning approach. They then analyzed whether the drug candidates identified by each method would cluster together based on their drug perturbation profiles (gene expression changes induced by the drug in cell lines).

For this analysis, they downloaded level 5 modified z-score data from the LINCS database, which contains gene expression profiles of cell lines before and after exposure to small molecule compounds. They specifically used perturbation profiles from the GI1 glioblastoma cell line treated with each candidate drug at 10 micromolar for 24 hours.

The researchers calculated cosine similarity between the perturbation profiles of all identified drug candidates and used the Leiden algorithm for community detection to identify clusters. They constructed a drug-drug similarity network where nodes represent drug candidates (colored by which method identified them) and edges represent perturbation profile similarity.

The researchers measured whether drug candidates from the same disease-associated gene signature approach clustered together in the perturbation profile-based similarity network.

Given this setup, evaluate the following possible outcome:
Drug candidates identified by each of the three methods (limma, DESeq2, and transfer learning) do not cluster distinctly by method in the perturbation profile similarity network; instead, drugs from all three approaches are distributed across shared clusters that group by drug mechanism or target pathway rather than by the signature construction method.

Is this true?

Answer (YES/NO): NO